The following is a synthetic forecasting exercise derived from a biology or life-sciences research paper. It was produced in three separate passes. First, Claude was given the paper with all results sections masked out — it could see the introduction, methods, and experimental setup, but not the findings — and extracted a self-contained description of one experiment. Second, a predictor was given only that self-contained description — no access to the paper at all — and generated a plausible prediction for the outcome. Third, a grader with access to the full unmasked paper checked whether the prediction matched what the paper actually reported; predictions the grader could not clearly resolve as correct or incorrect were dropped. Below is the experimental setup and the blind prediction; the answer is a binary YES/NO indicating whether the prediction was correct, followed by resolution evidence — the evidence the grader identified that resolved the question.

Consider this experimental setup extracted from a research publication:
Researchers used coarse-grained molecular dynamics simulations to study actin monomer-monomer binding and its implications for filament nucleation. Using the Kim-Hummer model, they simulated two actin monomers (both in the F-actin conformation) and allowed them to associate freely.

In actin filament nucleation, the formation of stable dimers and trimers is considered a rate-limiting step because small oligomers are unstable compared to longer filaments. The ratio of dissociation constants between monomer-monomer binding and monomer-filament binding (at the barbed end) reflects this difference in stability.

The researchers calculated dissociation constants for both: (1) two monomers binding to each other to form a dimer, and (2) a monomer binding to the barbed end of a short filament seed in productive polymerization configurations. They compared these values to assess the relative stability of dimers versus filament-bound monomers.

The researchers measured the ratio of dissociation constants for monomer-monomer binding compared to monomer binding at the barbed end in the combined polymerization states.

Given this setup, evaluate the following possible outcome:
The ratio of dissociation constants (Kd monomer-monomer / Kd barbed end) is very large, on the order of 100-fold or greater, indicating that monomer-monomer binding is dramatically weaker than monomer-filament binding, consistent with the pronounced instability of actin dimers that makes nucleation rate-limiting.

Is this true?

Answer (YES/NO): YES